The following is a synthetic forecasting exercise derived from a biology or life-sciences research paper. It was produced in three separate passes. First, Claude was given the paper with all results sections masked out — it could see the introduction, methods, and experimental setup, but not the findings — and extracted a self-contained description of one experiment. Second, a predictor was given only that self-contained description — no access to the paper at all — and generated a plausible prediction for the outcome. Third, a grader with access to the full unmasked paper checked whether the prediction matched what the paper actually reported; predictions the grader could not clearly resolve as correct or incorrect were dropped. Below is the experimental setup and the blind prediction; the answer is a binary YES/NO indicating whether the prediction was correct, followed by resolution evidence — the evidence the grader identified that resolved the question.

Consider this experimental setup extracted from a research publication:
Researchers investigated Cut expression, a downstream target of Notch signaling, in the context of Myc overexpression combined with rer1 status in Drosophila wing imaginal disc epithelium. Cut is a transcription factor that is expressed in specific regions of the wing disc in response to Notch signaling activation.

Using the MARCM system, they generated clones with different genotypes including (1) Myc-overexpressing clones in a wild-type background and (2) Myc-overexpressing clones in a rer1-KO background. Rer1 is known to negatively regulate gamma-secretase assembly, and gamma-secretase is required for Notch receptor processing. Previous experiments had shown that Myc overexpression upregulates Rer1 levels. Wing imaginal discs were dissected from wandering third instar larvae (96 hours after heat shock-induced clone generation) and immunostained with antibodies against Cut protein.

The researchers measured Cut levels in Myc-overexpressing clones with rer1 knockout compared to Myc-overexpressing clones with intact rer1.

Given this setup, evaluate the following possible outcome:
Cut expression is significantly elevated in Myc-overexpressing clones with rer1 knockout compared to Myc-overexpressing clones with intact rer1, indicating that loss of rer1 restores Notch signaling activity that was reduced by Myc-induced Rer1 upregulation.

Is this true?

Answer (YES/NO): YES